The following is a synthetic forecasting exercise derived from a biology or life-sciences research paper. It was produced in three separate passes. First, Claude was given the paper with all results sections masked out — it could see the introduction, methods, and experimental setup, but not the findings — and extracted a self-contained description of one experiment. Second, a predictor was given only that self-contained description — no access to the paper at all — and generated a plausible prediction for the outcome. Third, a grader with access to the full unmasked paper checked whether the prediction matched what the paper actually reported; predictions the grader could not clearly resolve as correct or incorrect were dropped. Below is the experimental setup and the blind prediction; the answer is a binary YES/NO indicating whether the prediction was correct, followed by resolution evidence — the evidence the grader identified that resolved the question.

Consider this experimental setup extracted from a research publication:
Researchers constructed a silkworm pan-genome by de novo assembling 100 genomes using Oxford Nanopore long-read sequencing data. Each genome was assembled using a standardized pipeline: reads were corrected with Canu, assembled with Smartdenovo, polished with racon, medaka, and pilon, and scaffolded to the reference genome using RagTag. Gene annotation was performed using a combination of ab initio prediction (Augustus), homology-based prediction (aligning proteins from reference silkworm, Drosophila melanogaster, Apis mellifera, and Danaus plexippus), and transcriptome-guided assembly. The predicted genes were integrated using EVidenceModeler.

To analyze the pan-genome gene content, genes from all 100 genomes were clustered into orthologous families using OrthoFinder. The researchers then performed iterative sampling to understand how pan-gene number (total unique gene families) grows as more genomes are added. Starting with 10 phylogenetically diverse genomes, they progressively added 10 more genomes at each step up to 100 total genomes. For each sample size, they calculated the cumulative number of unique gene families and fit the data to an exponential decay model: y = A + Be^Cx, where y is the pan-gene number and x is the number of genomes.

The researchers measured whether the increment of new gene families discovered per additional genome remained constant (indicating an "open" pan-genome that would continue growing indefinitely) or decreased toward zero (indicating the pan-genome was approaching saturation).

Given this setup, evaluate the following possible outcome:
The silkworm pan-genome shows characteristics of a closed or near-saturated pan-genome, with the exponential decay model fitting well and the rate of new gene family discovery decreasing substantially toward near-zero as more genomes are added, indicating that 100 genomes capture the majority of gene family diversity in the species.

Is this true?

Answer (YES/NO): YES